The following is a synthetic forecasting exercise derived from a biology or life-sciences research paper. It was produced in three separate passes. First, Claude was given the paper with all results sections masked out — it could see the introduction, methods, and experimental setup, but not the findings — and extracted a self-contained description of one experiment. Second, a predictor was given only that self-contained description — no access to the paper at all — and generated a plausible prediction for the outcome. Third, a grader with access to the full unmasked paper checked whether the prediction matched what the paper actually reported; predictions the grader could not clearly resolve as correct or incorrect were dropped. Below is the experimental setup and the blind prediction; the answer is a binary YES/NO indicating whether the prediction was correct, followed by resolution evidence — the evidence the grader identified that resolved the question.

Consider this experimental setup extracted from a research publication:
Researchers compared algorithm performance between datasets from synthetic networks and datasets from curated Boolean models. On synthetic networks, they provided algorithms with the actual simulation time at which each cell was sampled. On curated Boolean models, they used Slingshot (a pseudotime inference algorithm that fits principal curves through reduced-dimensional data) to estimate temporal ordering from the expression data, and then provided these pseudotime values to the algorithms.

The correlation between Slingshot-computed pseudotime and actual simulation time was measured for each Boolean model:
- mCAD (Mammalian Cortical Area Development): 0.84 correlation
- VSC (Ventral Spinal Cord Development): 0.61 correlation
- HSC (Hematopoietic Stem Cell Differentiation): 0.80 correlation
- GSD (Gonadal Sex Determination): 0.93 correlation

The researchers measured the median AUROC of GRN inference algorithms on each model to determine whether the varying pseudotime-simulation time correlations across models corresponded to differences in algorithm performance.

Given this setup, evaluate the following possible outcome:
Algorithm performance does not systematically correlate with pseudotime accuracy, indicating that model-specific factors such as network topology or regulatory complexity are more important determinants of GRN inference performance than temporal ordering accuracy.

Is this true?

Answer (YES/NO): YES